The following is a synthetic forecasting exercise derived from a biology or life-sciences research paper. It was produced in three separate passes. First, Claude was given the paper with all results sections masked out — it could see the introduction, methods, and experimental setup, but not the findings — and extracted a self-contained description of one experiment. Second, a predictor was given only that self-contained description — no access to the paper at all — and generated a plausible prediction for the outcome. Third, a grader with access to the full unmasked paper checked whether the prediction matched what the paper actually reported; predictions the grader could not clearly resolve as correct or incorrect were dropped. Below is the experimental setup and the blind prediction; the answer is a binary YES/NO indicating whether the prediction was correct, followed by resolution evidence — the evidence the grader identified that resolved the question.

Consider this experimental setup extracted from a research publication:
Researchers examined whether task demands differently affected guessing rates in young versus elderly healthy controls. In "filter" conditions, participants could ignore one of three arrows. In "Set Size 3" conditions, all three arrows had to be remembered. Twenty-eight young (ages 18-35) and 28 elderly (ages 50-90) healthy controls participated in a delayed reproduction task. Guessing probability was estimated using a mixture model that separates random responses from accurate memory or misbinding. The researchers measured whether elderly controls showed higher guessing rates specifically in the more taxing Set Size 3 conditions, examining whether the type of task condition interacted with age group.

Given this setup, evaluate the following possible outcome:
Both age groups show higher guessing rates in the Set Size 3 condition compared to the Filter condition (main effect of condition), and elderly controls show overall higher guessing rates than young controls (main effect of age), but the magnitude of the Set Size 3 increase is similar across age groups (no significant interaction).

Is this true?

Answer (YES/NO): NO